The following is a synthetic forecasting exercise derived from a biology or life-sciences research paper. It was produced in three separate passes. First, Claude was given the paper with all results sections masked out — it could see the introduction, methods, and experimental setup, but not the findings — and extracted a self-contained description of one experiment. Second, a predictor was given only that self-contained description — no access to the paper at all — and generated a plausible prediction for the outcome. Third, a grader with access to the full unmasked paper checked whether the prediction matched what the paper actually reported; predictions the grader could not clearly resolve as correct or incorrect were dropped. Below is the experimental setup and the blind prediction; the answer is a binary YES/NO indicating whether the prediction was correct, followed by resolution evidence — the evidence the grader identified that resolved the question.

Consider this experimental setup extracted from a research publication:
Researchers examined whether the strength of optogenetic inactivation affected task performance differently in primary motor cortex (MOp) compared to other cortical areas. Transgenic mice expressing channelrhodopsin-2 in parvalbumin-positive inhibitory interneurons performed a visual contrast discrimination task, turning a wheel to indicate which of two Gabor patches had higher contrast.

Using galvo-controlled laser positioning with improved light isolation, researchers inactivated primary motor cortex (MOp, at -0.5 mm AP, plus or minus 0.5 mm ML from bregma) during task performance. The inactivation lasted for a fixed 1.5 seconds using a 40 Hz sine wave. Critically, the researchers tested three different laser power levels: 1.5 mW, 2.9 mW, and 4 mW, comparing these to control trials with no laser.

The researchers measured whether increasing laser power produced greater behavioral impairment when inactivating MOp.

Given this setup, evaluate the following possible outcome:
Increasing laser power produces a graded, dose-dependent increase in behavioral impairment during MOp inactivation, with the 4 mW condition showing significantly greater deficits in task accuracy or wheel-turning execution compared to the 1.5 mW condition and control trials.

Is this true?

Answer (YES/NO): NO